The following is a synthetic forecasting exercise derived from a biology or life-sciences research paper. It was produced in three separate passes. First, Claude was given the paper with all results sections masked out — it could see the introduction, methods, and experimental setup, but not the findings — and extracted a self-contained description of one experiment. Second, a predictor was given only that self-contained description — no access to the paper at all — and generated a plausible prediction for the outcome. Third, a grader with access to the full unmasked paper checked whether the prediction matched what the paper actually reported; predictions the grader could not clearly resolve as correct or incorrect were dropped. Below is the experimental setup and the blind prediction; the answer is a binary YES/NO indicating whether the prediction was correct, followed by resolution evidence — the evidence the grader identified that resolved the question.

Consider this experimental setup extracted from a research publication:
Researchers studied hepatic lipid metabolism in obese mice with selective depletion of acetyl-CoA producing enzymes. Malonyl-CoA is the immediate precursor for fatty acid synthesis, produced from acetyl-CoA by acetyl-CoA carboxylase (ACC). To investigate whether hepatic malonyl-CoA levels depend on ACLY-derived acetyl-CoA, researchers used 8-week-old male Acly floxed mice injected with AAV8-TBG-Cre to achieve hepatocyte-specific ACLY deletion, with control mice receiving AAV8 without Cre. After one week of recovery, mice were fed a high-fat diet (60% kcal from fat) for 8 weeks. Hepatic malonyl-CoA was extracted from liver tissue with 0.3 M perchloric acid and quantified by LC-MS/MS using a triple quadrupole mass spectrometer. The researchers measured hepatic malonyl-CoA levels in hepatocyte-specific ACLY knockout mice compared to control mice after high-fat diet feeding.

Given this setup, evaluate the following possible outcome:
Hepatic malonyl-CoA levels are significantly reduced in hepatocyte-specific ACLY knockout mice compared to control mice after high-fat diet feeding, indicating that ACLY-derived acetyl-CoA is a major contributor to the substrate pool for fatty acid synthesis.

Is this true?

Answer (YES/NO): NO